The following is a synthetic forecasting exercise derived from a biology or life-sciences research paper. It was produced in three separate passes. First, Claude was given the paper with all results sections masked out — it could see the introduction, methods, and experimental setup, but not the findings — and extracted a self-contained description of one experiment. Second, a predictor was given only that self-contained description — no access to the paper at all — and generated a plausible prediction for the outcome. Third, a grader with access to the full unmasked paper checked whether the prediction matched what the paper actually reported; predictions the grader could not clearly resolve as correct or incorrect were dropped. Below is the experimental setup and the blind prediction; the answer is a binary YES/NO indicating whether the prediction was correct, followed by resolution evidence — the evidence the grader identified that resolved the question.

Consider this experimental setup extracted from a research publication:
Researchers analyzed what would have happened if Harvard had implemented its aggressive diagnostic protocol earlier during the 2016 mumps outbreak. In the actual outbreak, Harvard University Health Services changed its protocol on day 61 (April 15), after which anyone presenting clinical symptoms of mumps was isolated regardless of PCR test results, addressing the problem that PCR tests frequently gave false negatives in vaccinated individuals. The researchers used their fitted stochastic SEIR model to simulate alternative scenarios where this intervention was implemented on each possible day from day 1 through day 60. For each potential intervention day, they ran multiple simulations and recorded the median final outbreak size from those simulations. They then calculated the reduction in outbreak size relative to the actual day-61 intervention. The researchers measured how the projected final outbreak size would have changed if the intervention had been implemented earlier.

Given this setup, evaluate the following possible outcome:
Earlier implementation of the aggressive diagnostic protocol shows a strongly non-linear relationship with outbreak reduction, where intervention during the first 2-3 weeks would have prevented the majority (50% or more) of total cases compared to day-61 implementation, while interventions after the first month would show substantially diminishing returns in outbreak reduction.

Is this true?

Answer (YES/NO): NO